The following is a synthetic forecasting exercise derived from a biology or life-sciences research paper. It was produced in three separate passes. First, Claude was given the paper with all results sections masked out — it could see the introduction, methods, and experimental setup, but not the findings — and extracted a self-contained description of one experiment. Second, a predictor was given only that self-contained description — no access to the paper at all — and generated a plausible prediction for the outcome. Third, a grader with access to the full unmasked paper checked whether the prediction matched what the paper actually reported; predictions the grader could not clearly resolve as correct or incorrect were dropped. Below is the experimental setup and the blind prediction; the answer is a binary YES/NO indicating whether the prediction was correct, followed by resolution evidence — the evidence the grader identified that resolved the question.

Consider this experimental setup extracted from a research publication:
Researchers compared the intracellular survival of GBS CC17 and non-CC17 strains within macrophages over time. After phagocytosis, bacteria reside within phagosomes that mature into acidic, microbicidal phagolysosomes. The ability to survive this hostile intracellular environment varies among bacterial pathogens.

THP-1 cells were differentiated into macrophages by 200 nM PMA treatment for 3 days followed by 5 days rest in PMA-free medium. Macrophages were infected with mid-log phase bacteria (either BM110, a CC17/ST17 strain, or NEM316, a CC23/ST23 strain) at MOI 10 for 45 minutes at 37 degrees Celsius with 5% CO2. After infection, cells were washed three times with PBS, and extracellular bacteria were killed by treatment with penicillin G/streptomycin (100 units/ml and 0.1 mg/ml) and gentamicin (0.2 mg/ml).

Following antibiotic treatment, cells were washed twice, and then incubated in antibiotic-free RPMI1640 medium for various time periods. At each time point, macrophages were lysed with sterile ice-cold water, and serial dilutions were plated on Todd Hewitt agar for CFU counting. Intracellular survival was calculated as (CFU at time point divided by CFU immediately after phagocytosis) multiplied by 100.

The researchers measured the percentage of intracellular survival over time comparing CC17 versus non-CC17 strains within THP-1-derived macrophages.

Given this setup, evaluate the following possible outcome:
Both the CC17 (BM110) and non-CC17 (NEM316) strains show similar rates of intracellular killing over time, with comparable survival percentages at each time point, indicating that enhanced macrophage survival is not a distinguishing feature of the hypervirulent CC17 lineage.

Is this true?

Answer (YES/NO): YES